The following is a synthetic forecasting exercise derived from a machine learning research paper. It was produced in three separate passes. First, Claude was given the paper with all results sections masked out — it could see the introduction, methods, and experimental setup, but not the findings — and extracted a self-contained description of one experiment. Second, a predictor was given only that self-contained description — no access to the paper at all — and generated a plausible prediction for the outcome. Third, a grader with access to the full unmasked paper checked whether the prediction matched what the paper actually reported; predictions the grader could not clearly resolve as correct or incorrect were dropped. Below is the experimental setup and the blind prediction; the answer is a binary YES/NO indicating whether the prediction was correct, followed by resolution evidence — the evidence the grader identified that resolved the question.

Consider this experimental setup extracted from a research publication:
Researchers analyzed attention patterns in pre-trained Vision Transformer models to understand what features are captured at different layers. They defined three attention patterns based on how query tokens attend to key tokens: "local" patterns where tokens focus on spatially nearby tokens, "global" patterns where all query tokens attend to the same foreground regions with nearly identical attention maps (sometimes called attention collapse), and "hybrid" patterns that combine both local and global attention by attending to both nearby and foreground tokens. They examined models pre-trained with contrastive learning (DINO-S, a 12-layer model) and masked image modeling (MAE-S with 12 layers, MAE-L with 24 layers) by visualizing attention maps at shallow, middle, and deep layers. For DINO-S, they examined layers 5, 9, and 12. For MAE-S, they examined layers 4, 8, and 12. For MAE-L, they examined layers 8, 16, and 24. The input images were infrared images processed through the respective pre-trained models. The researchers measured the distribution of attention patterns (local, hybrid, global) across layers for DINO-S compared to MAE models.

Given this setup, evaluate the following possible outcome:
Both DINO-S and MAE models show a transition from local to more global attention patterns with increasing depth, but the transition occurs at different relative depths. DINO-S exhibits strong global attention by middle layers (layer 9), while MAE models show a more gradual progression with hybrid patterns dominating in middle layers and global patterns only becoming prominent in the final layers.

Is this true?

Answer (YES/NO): NO